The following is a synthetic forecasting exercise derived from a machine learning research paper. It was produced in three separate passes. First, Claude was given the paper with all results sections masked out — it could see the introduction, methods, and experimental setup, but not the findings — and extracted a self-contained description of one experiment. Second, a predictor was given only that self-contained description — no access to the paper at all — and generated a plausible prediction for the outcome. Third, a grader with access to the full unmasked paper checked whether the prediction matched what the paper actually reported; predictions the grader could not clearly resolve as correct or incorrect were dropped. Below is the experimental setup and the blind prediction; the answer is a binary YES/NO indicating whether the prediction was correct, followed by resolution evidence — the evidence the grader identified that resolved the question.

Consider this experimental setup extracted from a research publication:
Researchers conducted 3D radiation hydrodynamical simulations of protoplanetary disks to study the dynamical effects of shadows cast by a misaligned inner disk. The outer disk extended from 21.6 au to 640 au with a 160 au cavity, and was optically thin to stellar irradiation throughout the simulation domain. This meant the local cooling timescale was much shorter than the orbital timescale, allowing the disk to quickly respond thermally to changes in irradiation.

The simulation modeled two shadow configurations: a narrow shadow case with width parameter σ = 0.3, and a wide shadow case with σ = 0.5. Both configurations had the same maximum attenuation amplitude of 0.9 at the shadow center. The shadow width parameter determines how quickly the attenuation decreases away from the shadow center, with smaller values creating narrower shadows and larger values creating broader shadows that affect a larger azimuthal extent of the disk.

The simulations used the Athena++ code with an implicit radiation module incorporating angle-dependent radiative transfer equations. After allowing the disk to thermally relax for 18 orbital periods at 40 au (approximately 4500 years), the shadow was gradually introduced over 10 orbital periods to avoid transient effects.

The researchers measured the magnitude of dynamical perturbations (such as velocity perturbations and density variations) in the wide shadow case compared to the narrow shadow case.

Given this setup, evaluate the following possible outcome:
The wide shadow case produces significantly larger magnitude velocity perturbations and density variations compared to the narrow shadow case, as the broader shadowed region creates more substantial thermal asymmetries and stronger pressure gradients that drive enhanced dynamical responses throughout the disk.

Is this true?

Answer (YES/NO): YES